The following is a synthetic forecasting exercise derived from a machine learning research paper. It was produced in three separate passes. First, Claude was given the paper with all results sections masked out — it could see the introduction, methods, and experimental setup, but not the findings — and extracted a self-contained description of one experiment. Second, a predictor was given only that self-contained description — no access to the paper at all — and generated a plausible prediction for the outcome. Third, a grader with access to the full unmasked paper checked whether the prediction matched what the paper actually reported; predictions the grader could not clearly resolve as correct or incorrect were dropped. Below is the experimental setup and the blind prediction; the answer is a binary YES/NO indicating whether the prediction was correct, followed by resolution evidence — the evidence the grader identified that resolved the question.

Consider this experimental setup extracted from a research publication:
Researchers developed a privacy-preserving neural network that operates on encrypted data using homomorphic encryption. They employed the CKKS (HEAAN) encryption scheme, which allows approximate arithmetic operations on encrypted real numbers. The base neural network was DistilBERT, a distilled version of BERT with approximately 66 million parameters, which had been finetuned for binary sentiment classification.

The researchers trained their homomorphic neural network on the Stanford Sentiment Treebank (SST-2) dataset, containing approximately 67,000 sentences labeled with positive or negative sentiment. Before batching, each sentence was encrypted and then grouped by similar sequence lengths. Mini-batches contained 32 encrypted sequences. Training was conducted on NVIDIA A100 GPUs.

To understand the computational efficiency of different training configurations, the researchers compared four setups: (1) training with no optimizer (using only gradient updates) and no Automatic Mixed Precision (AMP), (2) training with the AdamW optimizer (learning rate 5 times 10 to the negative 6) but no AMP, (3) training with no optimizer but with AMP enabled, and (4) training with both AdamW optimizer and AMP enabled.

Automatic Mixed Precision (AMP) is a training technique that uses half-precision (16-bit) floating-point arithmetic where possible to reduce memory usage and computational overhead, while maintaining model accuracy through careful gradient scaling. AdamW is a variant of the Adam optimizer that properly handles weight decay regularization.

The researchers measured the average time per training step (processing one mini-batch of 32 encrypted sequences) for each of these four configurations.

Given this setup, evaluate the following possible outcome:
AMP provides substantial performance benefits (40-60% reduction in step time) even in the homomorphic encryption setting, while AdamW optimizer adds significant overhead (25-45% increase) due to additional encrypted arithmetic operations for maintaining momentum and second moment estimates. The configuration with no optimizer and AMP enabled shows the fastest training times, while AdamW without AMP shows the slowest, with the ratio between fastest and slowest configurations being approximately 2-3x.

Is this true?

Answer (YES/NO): NO